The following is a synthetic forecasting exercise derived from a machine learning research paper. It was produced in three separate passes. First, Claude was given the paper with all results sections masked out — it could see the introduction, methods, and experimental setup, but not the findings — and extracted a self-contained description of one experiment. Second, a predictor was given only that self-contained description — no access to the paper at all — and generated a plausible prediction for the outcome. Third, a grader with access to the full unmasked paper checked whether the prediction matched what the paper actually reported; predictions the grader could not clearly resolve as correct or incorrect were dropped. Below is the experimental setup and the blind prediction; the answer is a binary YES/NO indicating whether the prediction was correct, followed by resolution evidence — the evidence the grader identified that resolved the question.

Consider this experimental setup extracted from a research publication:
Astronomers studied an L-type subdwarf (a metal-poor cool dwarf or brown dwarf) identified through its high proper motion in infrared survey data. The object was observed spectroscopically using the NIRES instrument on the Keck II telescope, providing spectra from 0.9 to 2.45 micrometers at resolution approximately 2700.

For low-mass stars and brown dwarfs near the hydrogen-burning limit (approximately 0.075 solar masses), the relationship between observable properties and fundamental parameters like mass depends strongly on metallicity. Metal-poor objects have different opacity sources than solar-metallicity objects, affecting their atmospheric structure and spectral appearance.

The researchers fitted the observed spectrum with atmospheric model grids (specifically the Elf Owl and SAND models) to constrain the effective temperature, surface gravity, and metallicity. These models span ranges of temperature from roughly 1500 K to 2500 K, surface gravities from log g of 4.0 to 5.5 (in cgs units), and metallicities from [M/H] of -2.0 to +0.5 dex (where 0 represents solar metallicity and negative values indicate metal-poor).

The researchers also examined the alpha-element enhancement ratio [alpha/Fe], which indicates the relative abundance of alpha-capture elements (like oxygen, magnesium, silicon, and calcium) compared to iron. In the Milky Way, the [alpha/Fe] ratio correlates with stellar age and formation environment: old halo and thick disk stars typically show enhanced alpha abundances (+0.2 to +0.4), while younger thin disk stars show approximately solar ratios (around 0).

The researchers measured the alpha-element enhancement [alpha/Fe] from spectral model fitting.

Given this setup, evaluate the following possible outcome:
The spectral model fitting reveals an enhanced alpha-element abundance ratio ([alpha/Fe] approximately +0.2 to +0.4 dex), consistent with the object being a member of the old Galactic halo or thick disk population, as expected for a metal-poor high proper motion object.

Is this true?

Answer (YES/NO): YES